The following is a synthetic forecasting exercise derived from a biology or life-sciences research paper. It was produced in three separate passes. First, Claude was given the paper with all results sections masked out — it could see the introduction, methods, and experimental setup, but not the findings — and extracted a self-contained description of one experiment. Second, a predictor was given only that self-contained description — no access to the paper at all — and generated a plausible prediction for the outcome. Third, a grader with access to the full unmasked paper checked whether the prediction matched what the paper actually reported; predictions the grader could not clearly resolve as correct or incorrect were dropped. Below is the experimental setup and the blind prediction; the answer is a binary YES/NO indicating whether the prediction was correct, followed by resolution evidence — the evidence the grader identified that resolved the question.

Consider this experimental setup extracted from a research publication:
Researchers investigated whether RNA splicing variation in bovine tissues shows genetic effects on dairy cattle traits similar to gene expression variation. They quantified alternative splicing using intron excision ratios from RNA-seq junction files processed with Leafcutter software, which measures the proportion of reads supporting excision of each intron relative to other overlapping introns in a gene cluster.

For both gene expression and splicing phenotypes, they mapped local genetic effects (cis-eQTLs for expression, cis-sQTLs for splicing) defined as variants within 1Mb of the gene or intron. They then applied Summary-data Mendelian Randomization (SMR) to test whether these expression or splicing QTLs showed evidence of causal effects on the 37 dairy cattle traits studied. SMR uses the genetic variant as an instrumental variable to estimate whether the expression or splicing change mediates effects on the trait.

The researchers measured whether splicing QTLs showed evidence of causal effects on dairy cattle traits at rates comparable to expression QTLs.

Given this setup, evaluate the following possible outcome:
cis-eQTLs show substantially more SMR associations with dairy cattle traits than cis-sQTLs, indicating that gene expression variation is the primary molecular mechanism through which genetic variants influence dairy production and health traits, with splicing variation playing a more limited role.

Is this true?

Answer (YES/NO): NO